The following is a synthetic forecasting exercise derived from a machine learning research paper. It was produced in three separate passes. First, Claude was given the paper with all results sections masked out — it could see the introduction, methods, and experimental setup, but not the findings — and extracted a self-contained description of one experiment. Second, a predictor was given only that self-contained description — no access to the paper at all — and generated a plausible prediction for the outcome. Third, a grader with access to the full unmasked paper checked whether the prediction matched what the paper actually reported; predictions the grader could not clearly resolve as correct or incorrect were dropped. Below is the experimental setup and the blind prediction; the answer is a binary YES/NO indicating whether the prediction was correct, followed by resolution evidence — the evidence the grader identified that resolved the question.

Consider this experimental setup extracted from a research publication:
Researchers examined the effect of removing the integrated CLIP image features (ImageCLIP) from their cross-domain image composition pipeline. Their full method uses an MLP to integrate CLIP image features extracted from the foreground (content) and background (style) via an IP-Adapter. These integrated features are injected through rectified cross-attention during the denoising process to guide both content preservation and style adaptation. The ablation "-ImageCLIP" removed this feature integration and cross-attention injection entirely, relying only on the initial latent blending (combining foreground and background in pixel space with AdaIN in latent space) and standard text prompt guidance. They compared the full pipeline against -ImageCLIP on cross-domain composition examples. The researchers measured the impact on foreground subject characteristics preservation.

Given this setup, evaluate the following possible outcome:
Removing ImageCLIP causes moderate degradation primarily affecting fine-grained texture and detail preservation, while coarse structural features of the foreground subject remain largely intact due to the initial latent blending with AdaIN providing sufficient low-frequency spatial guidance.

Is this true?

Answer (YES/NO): NO